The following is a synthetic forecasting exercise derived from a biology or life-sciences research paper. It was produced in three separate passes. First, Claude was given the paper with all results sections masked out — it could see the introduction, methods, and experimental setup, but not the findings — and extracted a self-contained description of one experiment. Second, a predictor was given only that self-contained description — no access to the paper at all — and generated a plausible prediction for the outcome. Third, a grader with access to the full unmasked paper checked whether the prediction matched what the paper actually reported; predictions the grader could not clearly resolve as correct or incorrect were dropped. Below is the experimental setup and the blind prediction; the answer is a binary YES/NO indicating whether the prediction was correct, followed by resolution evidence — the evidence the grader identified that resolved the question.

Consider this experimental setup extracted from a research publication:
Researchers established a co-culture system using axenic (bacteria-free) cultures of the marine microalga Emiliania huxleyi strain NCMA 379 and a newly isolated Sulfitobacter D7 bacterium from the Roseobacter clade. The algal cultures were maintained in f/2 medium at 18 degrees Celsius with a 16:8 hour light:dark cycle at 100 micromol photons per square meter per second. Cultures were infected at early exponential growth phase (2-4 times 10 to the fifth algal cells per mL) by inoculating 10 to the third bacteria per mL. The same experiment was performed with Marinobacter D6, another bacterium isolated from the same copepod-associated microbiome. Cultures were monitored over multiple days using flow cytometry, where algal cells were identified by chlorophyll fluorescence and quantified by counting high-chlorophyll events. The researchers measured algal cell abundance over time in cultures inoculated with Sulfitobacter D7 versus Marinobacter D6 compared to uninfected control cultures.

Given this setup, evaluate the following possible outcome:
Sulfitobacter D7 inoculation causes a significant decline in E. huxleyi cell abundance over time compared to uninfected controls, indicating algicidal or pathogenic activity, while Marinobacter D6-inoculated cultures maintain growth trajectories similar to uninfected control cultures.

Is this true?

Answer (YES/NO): YES